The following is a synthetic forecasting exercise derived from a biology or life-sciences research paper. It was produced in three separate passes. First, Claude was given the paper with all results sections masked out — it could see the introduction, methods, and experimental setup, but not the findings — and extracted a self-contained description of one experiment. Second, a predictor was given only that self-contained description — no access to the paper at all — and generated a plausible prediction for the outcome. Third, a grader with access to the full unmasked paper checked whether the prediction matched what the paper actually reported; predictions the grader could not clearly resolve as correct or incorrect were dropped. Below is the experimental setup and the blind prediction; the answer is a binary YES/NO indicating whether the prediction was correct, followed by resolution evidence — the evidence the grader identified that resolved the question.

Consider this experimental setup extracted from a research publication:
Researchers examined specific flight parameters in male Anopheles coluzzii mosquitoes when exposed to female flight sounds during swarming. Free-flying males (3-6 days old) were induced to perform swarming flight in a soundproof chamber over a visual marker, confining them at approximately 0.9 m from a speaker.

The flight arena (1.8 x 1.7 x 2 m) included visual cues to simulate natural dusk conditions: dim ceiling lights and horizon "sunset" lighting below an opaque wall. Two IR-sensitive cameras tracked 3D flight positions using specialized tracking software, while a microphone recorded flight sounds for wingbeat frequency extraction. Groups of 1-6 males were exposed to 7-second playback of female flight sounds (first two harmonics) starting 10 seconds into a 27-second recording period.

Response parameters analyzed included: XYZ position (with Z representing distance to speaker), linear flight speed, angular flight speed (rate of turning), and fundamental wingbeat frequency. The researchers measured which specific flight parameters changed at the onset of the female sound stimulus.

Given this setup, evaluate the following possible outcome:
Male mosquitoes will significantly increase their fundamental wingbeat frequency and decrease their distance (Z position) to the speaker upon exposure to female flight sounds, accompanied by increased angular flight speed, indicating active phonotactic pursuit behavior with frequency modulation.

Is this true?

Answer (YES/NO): NO